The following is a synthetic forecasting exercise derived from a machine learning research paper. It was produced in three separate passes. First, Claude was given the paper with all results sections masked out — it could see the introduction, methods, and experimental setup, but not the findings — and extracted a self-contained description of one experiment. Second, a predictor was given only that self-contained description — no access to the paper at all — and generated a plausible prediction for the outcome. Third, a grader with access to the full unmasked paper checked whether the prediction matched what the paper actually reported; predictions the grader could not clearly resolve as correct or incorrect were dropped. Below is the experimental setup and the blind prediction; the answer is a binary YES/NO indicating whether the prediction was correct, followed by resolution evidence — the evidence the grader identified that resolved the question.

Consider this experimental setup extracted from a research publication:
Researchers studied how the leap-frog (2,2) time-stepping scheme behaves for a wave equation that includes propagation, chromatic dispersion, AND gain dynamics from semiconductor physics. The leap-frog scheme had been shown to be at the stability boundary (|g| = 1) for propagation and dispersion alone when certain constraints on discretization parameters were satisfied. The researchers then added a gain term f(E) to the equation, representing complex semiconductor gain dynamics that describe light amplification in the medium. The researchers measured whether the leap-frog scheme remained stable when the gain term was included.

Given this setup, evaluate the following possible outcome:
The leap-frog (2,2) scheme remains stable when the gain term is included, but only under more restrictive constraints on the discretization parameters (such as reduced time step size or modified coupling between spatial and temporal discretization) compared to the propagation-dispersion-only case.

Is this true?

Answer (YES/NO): NO